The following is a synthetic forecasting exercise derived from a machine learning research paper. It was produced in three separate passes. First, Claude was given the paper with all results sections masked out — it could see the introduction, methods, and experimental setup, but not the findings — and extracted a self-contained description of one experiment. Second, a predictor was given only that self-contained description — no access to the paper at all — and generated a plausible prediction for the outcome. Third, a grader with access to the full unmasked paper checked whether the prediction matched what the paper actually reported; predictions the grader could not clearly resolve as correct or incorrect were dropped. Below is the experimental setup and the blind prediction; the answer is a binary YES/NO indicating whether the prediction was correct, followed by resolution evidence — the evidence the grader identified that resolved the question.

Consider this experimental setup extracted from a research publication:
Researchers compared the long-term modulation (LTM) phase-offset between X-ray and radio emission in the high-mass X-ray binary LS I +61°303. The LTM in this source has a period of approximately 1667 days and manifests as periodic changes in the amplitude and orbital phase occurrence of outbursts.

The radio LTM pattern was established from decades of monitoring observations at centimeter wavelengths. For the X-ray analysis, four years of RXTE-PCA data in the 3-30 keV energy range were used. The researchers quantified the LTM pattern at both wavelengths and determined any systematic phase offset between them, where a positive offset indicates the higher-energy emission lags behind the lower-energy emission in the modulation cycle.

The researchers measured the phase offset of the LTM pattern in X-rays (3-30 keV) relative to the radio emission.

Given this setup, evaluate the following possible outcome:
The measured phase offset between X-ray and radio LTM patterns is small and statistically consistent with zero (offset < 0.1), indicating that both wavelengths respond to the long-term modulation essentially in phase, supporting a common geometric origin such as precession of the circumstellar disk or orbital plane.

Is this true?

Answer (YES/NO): NO